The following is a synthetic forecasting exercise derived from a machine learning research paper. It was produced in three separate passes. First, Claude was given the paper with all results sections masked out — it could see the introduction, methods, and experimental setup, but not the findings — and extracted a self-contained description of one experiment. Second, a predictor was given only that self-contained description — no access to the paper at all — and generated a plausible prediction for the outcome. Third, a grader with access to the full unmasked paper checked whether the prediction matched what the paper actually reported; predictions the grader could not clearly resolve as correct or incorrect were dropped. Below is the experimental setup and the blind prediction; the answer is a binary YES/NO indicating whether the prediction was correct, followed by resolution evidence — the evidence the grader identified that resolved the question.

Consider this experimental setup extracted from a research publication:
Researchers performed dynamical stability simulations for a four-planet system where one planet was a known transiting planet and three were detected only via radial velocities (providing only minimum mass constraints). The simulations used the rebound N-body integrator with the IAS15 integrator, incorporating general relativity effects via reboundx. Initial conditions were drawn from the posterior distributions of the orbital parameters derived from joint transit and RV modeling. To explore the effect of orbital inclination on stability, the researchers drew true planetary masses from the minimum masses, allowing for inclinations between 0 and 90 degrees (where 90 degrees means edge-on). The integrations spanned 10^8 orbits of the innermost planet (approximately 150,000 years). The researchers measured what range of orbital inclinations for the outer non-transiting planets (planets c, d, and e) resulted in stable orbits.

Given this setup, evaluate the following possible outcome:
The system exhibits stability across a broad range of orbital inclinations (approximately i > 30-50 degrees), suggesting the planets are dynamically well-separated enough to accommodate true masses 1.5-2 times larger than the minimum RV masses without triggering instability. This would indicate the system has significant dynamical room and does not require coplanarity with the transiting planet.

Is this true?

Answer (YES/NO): YES